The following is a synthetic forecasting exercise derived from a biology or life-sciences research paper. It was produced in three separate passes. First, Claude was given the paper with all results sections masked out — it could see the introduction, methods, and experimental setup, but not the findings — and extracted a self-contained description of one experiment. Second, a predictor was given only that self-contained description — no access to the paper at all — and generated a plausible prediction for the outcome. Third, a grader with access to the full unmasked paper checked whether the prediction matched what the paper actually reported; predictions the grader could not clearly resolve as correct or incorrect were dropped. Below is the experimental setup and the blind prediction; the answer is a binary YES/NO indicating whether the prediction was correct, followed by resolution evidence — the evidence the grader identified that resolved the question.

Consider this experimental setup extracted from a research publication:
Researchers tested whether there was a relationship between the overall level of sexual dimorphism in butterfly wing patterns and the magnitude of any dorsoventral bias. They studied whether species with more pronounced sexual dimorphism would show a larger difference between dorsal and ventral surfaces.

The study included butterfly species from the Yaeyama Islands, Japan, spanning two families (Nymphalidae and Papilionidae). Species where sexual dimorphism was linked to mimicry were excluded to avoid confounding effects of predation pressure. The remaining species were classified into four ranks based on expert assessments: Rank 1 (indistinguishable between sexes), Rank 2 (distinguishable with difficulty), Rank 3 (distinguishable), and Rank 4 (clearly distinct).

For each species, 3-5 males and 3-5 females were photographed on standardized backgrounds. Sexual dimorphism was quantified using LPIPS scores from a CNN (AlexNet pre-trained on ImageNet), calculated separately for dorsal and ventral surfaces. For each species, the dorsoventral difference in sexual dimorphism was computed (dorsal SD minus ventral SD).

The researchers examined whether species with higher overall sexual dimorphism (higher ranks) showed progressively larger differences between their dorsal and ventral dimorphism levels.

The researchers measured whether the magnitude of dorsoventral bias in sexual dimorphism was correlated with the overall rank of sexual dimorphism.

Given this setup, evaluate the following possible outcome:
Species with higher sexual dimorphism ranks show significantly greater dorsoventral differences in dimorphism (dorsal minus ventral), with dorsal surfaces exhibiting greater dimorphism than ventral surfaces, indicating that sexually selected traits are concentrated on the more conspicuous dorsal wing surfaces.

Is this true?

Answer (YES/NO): YES